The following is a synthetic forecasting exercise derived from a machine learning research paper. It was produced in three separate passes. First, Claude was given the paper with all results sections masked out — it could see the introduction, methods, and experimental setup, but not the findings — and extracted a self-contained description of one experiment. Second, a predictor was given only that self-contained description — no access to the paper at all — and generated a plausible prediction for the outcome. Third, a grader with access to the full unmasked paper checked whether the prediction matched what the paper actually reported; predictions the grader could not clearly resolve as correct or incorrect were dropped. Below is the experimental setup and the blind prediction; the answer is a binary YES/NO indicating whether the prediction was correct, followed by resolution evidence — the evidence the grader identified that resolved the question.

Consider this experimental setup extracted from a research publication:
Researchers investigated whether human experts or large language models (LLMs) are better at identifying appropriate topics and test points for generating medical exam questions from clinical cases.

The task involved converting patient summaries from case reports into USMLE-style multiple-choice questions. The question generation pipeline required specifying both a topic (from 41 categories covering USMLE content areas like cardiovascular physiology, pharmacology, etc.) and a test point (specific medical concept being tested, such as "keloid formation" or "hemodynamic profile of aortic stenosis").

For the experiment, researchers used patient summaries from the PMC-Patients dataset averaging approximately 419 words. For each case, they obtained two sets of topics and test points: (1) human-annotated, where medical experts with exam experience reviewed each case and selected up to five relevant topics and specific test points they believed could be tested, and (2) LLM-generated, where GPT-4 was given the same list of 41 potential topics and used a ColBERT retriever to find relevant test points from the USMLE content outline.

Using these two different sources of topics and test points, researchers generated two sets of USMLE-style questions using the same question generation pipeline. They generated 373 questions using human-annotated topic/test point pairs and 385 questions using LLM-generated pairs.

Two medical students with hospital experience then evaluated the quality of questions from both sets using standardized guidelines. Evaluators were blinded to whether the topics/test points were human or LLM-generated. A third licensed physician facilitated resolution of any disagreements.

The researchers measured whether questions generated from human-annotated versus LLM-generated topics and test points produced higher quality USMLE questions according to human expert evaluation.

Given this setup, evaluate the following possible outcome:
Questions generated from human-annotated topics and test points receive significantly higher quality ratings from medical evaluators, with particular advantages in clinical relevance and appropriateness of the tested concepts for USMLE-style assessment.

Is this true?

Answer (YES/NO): NO